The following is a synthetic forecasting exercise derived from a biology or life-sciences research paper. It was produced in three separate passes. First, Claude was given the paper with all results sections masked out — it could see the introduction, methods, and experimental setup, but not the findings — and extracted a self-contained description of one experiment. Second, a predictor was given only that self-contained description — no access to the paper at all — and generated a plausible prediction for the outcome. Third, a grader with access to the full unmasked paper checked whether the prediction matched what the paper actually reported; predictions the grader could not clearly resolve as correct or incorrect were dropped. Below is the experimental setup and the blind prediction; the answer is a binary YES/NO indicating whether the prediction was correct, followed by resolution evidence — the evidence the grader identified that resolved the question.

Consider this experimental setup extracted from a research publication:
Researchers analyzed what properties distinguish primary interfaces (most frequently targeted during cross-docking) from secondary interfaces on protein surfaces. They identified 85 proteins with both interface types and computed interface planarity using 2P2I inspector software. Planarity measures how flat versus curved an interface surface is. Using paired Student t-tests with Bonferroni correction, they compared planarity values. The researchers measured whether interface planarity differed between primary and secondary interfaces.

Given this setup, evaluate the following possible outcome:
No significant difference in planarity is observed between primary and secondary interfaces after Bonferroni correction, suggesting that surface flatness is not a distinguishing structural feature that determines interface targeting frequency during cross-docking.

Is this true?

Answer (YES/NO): NO